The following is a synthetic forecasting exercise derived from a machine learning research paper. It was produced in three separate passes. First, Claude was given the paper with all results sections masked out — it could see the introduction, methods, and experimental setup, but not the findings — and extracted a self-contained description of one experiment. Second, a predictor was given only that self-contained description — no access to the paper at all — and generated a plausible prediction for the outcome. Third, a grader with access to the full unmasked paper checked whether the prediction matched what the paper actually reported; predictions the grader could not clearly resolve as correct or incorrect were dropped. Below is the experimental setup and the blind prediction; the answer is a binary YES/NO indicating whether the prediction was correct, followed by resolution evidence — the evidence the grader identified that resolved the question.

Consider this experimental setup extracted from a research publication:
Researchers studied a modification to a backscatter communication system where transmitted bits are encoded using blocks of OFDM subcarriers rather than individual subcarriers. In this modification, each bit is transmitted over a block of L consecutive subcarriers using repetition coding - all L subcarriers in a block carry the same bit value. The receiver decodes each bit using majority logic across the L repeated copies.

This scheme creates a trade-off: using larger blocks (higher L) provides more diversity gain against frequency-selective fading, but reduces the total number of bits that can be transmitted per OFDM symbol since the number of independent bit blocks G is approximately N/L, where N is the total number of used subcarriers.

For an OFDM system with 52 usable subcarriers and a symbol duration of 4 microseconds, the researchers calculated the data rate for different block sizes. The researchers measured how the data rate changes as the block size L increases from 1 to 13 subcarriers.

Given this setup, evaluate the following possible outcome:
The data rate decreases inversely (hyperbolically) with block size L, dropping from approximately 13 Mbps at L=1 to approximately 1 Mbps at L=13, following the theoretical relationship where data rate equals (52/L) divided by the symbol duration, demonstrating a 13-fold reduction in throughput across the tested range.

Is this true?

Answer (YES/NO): NO